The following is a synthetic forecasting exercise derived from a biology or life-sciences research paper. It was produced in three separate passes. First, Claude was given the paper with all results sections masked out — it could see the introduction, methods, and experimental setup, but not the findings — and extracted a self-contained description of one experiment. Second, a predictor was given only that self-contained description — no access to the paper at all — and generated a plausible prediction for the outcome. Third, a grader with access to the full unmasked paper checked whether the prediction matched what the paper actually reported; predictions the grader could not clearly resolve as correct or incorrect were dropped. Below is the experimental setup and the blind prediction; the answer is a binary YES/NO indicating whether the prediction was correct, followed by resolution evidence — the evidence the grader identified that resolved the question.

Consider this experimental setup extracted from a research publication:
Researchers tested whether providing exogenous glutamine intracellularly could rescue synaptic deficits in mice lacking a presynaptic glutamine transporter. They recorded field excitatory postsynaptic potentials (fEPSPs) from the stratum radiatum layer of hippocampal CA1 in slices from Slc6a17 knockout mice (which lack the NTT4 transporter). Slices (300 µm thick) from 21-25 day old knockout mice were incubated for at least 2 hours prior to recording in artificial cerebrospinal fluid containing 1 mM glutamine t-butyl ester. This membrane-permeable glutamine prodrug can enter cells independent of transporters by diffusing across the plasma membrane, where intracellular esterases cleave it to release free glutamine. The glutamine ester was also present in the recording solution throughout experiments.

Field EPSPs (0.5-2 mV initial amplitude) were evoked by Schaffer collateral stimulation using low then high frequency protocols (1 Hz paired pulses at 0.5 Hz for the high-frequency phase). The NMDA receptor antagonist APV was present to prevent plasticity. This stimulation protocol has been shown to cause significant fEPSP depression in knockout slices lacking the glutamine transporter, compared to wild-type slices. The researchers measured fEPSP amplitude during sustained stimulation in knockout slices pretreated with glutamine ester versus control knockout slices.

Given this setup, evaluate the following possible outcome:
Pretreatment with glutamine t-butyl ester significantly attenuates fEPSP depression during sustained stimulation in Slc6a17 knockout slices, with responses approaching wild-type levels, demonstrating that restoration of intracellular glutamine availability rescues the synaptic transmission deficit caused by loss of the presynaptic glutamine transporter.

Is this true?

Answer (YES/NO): YES